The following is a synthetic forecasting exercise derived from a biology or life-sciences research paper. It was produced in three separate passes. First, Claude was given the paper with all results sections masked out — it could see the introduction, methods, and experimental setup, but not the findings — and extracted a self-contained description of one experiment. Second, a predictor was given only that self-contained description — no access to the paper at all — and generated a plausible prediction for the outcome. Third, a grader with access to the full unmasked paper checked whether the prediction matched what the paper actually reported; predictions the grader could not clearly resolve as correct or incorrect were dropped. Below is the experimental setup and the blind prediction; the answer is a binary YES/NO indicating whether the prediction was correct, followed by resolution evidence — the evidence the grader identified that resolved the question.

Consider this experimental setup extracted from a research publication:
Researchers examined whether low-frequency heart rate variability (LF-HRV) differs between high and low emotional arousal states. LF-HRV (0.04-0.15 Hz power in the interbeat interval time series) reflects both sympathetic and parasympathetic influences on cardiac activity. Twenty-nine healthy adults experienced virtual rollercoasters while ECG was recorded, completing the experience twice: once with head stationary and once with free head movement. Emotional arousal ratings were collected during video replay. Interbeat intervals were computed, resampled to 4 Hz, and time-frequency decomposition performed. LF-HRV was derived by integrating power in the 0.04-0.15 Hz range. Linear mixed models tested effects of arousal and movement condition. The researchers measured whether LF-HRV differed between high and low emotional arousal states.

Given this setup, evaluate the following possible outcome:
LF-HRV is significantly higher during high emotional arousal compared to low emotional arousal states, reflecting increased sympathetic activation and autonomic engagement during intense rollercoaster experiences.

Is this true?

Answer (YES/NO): NO